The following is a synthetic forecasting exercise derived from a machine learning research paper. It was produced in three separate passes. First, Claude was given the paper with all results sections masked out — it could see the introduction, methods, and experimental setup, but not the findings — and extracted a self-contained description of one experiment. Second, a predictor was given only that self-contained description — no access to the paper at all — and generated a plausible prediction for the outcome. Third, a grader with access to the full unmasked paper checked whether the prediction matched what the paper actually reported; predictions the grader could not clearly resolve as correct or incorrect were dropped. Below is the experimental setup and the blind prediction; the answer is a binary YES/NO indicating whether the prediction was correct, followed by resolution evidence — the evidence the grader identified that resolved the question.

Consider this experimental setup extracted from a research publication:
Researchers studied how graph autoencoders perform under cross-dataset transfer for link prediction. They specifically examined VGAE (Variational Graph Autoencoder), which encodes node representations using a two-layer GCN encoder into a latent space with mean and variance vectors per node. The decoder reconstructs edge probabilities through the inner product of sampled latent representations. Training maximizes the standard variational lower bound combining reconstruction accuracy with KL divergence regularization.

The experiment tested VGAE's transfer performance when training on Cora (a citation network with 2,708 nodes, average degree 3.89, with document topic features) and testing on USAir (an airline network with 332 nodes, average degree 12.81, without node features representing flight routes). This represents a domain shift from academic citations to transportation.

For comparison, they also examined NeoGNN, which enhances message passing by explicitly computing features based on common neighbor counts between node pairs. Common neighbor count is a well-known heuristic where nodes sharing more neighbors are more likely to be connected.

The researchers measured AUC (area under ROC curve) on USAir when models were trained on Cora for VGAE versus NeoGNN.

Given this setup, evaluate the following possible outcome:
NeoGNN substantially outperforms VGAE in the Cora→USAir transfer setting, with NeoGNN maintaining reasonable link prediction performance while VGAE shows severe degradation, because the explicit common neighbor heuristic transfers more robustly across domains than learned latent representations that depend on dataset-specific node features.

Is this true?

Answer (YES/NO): YES